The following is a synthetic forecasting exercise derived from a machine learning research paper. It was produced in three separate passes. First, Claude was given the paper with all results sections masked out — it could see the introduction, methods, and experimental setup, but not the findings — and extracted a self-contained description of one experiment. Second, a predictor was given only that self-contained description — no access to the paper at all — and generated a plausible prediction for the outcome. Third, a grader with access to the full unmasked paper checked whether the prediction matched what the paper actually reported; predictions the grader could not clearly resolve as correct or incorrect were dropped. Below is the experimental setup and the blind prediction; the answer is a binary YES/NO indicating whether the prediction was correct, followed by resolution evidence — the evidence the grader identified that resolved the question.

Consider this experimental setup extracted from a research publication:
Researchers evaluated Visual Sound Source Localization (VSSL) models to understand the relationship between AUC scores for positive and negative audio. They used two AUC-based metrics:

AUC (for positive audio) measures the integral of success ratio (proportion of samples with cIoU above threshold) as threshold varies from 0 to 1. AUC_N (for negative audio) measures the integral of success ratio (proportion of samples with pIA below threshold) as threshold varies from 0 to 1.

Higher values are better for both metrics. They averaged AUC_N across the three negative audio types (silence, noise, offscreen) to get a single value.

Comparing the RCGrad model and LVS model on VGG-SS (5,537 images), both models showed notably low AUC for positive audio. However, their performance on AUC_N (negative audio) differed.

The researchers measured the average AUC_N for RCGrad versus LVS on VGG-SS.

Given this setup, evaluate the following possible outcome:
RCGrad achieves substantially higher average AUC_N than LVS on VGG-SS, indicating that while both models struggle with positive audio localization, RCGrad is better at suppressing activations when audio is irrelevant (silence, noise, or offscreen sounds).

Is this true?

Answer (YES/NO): NO